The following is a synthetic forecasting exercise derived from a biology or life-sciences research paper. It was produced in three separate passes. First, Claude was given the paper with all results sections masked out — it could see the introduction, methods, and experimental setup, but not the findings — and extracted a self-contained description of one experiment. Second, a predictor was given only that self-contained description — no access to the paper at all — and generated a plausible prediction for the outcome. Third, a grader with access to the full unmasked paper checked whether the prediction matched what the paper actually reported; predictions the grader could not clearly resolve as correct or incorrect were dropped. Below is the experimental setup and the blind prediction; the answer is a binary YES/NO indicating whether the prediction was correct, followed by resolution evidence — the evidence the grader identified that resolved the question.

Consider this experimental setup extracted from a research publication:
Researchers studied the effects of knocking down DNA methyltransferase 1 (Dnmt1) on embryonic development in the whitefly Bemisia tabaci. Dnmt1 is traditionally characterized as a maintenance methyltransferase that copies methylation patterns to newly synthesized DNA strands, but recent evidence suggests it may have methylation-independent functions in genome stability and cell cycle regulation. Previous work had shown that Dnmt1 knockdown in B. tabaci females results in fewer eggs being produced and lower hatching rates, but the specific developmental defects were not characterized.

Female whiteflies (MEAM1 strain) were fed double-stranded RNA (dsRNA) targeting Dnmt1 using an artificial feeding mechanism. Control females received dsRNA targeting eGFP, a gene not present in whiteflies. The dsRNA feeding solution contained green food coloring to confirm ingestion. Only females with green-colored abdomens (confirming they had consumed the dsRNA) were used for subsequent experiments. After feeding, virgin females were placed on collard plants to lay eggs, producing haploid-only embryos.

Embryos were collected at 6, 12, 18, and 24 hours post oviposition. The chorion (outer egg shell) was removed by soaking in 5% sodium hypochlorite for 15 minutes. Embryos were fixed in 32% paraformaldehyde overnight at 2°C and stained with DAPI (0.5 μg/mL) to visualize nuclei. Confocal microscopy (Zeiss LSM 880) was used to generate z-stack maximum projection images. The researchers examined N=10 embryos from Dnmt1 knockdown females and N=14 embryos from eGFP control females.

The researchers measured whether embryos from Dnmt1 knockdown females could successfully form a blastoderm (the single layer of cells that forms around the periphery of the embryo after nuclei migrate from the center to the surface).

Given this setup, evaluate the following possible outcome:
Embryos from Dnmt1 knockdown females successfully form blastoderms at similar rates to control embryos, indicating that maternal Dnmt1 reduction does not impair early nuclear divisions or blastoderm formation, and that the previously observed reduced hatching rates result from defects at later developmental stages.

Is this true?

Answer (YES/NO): NO